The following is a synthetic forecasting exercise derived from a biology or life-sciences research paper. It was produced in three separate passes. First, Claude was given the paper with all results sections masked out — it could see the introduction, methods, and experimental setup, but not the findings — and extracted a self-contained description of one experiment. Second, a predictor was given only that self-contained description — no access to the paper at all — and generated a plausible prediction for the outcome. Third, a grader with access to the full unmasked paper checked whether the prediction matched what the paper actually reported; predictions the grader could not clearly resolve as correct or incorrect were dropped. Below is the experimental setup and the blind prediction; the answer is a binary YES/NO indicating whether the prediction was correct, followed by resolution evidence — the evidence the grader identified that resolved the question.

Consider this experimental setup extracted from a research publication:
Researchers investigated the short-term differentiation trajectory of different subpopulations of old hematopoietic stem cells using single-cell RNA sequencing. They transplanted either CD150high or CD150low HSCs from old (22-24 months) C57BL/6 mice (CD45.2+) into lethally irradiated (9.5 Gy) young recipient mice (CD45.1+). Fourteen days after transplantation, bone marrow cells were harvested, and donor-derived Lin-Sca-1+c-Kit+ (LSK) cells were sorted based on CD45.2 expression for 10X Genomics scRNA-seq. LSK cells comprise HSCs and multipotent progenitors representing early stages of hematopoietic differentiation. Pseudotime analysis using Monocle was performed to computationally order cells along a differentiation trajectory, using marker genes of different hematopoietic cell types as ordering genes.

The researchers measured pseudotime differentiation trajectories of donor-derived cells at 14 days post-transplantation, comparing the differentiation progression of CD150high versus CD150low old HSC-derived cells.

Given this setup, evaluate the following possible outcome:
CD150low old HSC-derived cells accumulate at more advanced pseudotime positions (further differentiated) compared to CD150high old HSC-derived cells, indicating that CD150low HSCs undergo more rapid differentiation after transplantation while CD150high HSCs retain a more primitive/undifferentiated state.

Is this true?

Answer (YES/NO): YES